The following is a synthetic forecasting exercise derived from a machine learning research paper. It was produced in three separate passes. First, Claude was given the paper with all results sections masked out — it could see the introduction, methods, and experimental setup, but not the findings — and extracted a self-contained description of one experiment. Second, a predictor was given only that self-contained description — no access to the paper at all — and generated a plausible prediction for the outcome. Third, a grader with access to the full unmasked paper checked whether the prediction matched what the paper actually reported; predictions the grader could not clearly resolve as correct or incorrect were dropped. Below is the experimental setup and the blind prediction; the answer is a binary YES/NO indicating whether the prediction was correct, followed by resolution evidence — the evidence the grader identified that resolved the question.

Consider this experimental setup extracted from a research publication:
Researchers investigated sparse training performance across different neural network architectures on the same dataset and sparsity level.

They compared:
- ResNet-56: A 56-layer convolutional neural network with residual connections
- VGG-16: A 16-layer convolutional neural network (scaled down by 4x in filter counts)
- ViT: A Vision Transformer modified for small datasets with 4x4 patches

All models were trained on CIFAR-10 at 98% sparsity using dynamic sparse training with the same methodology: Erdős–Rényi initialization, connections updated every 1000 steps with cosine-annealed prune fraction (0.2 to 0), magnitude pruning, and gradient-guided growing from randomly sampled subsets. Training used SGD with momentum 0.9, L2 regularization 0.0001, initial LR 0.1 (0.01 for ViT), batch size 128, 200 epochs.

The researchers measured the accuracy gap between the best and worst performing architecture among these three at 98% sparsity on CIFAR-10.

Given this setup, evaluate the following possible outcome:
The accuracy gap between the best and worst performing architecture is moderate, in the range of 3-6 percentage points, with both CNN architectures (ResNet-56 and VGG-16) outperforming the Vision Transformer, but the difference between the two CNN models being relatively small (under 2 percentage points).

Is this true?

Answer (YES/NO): NO